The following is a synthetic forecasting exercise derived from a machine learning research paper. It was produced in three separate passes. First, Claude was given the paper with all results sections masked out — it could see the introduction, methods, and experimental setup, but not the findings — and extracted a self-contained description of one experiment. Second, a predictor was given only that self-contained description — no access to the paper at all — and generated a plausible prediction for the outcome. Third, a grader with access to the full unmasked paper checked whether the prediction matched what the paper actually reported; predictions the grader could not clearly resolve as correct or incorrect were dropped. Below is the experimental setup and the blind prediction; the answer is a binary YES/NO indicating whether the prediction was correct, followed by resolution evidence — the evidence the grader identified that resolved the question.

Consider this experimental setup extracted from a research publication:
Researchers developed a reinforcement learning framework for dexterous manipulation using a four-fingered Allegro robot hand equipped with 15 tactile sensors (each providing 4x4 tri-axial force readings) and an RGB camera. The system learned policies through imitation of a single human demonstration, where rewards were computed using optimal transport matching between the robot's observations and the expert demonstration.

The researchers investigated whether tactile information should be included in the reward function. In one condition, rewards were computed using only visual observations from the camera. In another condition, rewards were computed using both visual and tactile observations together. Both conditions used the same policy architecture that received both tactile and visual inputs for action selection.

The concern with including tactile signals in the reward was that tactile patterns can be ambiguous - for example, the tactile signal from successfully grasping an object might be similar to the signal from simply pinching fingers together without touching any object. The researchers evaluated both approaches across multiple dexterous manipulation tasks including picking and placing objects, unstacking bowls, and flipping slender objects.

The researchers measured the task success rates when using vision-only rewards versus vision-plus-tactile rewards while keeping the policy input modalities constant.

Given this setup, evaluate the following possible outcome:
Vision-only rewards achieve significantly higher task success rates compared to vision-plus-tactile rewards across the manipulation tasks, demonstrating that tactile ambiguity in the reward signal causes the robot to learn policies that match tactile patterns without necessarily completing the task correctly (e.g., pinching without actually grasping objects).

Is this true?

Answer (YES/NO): YES